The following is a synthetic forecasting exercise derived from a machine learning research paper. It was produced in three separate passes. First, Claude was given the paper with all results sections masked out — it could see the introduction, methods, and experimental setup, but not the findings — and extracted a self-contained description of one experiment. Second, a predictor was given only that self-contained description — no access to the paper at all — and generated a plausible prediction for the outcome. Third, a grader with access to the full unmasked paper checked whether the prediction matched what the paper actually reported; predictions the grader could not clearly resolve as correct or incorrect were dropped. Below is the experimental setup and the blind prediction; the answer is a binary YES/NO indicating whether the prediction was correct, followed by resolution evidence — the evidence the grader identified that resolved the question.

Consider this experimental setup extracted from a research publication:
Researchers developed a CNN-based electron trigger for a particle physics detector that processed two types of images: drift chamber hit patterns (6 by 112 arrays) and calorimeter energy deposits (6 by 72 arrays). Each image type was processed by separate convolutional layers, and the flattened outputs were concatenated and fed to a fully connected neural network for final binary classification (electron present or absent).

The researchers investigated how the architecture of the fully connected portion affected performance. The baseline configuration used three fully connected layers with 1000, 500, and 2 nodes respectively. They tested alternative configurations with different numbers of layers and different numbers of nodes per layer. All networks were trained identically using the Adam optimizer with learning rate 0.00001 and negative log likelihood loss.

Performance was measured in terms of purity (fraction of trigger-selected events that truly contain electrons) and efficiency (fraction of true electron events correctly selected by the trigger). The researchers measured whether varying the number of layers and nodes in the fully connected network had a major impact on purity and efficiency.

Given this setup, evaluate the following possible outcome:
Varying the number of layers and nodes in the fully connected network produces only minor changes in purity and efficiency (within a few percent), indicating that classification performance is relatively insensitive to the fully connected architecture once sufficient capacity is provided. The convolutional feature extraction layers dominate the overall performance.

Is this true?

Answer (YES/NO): YES